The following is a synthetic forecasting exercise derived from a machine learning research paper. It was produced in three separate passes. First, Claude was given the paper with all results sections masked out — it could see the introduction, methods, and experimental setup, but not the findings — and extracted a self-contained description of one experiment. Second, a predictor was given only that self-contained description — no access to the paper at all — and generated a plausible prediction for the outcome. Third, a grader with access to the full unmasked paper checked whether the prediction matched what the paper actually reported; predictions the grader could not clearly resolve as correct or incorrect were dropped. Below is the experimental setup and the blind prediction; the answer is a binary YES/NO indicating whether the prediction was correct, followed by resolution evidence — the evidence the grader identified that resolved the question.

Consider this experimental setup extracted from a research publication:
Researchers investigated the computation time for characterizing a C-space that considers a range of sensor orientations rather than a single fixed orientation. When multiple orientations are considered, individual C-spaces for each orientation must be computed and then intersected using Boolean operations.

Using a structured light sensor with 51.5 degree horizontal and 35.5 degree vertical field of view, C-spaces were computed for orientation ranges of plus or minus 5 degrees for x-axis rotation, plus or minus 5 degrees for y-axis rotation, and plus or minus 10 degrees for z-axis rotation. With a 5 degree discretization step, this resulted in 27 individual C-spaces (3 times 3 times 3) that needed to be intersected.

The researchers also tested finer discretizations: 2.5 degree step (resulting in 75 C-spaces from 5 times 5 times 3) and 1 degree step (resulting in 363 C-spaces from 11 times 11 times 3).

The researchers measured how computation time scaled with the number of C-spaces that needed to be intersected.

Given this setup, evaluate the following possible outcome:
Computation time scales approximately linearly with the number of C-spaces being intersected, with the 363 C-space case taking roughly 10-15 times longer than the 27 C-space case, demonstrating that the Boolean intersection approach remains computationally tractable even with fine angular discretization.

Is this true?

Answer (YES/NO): NO